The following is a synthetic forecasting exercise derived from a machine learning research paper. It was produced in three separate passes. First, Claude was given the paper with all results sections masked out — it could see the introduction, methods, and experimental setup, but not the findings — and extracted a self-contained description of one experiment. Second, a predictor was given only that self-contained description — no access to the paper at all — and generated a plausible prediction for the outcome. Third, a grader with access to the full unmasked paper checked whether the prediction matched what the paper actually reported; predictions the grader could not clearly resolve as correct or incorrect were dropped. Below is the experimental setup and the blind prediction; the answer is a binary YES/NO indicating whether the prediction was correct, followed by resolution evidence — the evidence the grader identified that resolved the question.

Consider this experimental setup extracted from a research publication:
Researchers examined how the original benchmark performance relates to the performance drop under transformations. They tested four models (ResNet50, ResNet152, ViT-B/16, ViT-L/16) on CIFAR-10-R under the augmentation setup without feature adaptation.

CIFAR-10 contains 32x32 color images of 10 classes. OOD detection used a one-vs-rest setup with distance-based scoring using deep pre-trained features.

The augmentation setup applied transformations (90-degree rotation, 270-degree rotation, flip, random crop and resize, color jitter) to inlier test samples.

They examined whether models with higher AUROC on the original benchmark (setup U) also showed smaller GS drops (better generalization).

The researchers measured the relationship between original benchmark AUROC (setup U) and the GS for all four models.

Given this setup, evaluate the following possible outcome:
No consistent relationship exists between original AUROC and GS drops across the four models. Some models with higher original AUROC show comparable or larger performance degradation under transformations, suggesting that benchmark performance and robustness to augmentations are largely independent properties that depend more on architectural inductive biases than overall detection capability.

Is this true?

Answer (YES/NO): YES